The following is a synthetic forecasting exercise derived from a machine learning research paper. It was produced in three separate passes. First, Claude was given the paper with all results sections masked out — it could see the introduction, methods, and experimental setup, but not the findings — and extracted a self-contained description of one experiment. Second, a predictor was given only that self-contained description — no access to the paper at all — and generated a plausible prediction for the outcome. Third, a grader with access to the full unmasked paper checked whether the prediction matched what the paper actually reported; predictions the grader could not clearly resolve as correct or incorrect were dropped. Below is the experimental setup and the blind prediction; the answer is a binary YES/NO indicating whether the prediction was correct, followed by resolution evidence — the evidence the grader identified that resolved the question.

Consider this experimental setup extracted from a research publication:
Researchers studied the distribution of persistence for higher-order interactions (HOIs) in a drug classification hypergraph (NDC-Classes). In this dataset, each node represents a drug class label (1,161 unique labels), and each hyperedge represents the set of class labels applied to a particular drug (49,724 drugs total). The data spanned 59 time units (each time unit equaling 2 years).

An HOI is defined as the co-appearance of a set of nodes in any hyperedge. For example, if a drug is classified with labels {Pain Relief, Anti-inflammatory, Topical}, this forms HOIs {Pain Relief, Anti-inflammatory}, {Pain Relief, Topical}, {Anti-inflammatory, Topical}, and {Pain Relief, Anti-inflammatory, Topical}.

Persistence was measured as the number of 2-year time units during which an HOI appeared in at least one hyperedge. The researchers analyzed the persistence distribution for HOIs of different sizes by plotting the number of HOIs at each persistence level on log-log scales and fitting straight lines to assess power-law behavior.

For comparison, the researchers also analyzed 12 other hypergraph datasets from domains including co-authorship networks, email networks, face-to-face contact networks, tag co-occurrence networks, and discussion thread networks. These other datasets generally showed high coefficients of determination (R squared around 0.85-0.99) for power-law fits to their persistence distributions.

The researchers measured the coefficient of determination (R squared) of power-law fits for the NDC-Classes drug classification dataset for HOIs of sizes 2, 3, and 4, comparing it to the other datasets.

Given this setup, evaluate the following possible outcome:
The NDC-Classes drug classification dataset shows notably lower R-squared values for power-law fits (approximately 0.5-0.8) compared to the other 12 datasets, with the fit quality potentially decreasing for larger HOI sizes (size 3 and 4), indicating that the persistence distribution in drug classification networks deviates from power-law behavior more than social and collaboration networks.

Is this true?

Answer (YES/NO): NO